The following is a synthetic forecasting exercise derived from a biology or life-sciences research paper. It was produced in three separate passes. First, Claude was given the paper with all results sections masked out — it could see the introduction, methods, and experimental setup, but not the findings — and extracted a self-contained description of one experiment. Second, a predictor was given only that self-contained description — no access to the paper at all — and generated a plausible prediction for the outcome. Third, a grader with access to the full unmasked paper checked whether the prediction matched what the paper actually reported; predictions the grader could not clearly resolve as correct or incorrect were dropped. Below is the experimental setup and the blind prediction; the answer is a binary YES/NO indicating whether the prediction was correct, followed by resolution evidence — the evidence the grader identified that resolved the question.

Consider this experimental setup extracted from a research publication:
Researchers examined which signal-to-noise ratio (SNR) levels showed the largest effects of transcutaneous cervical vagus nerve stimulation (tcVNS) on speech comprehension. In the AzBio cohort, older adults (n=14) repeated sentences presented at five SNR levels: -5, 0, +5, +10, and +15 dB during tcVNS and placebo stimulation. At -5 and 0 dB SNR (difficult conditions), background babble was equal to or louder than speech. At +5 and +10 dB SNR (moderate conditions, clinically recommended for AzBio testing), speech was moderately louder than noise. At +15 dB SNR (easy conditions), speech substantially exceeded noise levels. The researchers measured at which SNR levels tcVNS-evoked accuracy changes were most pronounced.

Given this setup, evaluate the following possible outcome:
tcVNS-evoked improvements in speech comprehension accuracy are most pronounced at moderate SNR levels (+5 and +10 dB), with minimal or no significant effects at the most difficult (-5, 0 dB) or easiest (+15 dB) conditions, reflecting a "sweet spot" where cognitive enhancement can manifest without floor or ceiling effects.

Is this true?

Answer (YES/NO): NO